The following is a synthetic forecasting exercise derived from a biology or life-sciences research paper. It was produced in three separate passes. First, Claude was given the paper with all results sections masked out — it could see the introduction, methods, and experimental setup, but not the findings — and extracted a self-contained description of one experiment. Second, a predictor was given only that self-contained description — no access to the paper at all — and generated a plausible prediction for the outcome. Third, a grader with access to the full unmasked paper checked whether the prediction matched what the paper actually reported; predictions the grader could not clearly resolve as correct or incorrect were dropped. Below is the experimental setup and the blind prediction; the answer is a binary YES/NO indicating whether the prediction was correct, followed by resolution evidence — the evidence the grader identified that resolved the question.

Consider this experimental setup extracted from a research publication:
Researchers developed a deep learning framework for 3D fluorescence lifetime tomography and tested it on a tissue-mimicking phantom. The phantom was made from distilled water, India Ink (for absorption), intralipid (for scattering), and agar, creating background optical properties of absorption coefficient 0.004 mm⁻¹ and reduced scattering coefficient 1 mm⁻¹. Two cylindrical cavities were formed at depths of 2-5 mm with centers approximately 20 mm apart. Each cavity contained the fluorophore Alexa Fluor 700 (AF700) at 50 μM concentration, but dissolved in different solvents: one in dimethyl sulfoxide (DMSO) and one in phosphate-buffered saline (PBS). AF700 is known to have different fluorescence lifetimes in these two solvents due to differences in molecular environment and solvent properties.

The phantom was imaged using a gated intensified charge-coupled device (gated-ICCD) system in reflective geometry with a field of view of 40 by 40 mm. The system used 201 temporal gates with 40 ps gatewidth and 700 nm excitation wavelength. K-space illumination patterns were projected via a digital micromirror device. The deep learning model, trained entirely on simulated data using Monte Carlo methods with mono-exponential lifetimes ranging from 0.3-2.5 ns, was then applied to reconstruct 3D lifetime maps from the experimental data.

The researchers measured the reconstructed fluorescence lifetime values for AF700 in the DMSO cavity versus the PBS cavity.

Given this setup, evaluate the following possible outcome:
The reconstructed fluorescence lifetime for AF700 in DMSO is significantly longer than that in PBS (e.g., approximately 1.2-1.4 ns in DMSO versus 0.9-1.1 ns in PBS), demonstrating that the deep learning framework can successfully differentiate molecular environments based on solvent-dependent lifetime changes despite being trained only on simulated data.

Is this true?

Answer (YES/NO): NO